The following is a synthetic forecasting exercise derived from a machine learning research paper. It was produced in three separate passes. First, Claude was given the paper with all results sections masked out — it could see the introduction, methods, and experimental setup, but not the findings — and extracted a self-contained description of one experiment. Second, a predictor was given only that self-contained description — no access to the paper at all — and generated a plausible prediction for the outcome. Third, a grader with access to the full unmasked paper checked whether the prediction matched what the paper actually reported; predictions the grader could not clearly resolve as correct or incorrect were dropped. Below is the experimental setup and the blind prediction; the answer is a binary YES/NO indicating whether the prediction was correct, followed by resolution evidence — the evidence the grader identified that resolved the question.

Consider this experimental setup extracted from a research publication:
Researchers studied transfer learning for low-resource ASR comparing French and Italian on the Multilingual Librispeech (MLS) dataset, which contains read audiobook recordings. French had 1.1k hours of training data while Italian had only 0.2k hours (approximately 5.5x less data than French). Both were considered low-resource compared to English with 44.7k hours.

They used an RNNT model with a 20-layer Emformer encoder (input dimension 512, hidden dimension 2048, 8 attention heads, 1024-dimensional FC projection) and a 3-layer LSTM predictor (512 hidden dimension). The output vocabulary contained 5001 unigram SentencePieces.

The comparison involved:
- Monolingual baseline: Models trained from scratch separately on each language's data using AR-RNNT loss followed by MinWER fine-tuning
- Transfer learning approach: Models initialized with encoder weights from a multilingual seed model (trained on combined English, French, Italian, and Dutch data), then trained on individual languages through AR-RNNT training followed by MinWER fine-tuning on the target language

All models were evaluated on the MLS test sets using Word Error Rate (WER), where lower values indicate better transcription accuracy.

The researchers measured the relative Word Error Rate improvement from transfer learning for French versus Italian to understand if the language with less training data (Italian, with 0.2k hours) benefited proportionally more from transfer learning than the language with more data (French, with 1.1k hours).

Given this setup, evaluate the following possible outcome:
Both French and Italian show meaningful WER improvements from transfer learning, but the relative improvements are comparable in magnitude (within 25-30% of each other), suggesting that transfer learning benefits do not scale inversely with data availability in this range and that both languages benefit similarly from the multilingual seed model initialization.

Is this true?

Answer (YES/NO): YES